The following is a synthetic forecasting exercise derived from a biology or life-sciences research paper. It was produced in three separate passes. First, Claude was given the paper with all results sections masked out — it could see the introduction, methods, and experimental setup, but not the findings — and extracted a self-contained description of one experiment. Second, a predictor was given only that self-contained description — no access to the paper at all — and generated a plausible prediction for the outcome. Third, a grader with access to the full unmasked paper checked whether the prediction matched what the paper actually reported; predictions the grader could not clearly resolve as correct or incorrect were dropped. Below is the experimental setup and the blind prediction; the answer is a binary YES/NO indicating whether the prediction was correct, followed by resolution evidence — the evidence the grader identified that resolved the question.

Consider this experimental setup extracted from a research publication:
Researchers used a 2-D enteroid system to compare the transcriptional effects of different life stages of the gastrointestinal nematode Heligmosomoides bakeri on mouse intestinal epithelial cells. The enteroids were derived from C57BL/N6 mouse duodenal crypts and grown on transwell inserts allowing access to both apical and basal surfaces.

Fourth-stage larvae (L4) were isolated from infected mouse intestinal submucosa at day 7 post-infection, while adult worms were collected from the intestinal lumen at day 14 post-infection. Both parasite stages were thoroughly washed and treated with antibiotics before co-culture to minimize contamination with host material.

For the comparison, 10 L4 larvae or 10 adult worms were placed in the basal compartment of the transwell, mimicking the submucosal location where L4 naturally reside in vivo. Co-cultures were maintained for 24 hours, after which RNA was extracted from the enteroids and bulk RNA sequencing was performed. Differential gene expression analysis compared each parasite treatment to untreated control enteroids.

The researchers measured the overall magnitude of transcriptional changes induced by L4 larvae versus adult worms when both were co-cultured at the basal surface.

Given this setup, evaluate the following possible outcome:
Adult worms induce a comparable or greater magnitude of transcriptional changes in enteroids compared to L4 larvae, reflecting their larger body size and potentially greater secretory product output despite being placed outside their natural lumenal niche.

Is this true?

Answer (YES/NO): NO